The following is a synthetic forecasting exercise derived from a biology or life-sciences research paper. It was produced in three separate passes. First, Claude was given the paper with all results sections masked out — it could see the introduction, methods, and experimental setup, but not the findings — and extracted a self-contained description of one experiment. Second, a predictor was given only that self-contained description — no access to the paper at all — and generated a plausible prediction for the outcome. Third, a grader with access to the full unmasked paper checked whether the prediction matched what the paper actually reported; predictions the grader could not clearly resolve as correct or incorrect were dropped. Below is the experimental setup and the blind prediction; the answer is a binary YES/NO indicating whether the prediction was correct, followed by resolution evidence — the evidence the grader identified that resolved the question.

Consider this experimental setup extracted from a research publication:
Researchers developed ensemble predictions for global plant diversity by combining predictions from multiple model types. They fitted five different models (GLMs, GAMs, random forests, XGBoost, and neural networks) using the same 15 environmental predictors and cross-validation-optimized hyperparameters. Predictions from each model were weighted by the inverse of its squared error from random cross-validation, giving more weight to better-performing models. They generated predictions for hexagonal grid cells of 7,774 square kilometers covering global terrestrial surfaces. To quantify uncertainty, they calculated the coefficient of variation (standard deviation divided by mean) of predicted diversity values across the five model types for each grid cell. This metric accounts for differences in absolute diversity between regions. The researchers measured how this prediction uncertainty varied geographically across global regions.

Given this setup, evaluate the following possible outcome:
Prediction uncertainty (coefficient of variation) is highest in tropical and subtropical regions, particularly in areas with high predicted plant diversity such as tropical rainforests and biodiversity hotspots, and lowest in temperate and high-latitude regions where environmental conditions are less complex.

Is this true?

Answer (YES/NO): NO